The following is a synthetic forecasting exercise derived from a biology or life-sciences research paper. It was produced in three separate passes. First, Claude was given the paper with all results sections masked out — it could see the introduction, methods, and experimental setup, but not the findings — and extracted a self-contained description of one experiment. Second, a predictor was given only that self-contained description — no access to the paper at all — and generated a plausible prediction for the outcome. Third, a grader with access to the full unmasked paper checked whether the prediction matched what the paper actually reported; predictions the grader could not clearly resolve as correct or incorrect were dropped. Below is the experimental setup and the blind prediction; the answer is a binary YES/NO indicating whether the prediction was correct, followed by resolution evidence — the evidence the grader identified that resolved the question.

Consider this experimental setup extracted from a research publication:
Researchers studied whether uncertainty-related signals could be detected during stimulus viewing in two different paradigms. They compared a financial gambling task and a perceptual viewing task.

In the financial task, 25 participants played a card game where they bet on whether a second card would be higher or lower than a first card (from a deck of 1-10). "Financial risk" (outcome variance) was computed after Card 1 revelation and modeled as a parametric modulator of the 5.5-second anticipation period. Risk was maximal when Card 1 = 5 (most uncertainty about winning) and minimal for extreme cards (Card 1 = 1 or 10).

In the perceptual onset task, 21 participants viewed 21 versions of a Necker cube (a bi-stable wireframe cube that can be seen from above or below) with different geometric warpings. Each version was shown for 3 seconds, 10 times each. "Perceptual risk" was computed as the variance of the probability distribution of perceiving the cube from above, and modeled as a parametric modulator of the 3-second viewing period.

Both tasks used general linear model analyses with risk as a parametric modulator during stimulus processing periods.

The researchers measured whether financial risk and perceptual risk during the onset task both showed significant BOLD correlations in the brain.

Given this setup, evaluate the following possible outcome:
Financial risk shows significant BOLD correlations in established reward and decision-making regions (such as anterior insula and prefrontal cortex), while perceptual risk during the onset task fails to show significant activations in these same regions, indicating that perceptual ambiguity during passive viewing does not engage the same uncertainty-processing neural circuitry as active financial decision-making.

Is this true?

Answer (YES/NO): NO